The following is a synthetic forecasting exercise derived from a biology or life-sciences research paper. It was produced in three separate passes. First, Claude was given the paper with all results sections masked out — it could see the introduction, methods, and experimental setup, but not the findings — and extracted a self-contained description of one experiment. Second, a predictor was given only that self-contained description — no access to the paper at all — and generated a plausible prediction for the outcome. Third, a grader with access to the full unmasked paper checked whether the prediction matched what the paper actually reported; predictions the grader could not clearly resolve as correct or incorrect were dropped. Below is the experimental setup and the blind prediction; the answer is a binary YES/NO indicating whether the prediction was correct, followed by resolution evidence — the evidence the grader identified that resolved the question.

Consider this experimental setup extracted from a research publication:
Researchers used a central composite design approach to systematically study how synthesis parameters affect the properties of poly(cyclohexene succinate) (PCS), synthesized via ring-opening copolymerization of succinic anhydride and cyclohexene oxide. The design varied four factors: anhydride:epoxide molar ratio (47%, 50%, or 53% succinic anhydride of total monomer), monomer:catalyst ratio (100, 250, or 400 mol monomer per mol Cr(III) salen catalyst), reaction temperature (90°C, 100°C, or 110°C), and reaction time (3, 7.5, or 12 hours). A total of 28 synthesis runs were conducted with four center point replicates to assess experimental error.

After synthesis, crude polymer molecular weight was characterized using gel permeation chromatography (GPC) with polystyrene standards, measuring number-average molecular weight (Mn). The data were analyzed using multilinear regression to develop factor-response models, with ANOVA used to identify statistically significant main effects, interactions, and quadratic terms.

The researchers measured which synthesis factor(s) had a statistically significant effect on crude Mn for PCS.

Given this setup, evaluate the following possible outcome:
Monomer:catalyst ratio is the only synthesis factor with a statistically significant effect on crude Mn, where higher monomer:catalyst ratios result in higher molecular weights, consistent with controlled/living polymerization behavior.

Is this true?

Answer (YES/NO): NO